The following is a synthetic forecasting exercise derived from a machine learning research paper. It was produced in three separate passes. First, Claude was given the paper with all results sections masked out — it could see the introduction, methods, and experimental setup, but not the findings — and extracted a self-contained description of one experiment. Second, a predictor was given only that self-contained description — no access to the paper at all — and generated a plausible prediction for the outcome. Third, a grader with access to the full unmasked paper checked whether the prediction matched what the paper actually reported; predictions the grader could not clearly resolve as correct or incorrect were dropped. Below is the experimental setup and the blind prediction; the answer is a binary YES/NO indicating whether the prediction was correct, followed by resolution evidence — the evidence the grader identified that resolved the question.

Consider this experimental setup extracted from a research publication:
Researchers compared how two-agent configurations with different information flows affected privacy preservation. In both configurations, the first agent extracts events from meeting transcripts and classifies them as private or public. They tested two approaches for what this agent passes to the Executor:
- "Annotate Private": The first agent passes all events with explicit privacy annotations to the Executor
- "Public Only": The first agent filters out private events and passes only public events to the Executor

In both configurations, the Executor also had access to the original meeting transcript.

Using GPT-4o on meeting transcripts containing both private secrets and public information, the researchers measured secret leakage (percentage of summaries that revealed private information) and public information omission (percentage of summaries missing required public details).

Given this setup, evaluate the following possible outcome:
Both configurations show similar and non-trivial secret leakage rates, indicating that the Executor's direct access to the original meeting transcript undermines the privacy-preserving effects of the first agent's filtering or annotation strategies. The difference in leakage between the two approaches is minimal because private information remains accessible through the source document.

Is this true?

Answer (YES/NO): NO